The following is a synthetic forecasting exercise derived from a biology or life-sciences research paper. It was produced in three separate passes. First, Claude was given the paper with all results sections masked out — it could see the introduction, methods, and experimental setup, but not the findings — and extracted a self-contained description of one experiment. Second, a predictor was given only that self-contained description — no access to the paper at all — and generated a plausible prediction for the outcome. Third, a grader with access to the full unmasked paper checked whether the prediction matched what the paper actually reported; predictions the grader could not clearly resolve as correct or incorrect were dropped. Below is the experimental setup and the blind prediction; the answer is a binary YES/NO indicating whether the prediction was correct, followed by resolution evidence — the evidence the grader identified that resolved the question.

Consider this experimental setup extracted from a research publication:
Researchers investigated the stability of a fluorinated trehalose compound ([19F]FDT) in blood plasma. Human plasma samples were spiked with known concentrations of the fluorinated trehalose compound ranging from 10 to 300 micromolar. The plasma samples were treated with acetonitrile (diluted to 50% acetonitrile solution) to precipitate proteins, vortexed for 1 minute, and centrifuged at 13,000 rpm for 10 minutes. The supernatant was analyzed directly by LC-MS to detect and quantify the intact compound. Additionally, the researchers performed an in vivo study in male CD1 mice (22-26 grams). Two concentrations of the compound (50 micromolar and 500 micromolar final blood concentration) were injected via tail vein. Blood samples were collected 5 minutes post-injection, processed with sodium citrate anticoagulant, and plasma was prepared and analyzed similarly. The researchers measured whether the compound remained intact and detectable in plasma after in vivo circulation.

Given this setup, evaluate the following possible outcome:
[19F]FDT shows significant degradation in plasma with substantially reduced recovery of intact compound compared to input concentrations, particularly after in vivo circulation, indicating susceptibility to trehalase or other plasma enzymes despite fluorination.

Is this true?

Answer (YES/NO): NO